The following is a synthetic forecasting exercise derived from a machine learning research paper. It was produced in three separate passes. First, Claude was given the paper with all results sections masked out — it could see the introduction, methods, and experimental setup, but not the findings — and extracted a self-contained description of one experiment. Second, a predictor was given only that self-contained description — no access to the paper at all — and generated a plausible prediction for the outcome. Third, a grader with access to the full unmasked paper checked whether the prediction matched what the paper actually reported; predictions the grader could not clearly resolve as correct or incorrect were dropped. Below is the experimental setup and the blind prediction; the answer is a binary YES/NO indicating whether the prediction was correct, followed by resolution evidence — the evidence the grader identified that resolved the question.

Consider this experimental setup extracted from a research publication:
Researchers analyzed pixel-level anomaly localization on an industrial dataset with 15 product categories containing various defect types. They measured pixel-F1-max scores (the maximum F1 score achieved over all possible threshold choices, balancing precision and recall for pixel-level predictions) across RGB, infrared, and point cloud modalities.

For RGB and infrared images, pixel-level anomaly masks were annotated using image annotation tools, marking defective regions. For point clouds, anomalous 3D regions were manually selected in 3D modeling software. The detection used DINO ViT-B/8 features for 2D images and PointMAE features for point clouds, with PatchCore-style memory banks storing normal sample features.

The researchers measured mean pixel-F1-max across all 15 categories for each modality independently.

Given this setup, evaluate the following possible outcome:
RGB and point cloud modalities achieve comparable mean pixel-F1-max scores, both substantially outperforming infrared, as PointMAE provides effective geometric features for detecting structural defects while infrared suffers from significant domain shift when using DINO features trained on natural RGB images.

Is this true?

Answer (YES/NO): NO